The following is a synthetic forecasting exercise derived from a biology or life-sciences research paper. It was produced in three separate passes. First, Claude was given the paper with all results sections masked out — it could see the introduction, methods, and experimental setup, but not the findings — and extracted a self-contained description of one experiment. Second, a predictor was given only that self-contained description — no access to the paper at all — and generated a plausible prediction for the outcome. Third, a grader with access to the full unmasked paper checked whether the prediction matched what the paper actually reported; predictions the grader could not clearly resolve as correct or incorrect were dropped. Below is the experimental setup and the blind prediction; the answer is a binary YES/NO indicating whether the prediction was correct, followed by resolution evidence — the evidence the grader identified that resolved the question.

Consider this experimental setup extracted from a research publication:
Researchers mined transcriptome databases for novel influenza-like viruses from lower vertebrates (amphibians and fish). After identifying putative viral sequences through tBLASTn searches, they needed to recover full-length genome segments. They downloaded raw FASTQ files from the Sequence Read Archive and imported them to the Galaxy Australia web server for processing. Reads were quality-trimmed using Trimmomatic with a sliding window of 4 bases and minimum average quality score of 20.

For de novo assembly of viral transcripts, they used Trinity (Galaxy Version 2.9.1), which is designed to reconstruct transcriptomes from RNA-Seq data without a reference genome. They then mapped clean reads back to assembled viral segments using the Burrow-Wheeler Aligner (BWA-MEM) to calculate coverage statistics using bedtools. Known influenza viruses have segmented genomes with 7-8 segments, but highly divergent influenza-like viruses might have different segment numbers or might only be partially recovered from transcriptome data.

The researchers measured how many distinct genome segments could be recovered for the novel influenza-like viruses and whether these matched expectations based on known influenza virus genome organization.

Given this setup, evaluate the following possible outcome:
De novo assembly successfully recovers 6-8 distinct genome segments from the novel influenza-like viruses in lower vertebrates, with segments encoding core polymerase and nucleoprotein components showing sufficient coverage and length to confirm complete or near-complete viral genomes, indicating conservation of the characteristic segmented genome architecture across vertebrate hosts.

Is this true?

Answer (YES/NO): YES